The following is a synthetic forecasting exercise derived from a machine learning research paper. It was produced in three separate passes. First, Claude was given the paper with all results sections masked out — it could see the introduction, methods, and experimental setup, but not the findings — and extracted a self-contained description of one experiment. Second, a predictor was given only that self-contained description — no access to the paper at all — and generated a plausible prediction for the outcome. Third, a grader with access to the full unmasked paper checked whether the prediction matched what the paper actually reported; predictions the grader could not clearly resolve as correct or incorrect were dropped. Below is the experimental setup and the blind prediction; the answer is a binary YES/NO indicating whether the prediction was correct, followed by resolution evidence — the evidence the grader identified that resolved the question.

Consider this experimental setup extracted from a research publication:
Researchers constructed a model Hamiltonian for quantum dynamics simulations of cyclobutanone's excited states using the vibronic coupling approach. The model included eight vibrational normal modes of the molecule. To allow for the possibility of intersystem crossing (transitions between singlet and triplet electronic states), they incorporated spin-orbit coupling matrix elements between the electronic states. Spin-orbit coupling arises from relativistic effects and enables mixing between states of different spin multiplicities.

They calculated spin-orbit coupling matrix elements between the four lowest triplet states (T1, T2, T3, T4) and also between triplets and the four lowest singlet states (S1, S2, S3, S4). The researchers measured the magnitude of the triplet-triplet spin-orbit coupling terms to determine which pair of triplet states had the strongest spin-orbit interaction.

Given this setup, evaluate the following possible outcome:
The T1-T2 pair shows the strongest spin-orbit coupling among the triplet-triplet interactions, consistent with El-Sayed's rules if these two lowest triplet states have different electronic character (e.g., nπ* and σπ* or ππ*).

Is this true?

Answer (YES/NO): YES